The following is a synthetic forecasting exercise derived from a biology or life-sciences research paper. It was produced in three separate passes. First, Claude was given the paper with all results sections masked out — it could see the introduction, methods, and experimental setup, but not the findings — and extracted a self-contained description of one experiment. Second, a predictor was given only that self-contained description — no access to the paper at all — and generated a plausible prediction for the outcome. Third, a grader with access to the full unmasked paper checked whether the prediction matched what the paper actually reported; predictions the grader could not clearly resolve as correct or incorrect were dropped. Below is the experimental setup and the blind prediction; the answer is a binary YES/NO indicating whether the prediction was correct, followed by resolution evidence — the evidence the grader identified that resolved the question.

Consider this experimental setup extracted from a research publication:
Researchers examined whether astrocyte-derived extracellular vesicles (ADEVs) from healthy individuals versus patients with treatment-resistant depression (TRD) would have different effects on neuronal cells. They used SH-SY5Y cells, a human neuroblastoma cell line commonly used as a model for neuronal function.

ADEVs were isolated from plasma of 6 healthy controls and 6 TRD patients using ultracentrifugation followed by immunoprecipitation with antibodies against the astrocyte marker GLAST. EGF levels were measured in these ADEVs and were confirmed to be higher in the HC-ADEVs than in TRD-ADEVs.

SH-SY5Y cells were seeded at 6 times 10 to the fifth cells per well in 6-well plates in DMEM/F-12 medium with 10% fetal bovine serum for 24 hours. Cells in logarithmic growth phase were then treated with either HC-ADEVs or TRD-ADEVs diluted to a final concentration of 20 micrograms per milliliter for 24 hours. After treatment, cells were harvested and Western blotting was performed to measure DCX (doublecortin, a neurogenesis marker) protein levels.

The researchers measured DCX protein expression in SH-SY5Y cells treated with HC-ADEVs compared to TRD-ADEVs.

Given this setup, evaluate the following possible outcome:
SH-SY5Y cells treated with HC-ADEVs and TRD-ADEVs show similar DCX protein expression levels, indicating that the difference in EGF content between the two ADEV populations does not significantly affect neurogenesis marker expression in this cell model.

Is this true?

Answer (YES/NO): NO